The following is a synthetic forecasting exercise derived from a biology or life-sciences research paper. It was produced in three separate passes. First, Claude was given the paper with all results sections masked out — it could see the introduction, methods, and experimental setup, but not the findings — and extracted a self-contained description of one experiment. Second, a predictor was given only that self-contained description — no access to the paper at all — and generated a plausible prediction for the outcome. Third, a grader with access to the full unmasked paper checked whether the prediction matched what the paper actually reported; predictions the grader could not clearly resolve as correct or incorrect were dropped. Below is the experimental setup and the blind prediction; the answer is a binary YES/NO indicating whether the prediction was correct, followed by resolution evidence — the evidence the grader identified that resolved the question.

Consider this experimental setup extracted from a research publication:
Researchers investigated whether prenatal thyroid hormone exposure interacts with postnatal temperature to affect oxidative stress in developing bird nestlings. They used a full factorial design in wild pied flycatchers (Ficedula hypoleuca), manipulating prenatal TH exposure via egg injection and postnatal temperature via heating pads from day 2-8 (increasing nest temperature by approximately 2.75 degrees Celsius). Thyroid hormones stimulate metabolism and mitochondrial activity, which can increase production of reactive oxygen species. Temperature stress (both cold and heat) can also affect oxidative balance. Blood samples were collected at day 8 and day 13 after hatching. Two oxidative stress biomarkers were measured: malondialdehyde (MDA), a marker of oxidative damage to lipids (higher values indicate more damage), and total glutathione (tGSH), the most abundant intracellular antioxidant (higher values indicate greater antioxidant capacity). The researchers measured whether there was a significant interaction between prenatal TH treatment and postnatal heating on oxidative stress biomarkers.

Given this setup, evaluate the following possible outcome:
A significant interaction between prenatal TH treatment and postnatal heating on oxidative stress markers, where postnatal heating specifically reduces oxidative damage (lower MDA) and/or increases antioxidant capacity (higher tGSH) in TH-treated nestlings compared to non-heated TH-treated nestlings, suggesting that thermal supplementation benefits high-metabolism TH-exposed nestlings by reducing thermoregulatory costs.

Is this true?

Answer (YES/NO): NO